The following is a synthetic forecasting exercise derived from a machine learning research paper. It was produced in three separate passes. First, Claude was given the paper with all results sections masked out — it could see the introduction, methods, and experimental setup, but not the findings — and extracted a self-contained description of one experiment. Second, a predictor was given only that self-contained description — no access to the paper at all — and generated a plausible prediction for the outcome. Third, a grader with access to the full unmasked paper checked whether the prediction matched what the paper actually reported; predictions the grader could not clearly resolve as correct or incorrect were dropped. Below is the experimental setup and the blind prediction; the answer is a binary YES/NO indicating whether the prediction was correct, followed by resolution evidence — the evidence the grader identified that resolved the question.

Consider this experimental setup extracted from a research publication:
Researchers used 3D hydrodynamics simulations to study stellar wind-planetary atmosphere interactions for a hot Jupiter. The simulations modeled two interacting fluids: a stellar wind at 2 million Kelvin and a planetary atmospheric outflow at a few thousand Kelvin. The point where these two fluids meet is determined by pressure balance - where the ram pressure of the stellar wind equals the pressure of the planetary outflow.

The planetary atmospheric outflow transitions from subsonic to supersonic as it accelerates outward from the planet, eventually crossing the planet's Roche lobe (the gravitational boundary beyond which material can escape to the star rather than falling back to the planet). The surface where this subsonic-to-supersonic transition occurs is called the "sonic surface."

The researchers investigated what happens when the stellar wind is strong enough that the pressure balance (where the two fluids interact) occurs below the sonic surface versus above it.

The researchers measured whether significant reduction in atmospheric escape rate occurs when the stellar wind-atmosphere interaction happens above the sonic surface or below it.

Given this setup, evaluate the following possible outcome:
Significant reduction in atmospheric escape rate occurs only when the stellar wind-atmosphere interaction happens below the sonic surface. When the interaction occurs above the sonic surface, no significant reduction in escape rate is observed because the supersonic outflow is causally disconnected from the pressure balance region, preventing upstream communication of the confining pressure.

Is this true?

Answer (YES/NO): YES